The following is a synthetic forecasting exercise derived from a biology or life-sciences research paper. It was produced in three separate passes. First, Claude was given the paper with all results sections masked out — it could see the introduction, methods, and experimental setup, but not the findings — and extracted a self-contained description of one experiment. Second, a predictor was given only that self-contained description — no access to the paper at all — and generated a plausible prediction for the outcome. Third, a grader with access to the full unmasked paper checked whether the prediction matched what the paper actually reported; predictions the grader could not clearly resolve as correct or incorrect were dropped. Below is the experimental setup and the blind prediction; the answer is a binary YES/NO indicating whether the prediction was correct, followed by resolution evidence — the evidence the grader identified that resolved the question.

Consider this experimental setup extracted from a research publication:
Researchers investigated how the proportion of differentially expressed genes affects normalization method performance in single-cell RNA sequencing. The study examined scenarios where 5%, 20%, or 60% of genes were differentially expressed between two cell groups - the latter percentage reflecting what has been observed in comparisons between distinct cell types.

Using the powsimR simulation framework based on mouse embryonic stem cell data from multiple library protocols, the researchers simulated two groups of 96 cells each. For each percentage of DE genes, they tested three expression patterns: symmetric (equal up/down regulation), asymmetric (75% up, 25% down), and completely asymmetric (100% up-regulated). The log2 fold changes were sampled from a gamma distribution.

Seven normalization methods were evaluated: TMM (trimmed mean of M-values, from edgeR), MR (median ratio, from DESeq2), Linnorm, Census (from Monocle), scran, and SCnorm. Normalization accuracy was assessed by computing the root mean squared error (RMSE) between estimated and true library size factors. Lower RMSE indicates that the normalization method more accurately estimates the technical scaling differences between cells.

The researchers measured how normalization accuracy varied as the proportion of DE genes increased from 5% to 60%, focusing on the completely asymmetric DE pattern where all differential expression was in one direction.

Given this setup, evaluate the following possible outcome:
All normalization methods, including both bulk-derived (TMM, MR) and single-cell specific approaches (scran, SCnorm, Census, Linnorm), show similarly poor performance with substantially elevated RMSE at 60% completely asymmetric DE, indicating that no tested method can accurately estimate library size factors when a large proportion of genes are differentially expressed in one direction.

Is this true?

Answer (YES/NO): NO